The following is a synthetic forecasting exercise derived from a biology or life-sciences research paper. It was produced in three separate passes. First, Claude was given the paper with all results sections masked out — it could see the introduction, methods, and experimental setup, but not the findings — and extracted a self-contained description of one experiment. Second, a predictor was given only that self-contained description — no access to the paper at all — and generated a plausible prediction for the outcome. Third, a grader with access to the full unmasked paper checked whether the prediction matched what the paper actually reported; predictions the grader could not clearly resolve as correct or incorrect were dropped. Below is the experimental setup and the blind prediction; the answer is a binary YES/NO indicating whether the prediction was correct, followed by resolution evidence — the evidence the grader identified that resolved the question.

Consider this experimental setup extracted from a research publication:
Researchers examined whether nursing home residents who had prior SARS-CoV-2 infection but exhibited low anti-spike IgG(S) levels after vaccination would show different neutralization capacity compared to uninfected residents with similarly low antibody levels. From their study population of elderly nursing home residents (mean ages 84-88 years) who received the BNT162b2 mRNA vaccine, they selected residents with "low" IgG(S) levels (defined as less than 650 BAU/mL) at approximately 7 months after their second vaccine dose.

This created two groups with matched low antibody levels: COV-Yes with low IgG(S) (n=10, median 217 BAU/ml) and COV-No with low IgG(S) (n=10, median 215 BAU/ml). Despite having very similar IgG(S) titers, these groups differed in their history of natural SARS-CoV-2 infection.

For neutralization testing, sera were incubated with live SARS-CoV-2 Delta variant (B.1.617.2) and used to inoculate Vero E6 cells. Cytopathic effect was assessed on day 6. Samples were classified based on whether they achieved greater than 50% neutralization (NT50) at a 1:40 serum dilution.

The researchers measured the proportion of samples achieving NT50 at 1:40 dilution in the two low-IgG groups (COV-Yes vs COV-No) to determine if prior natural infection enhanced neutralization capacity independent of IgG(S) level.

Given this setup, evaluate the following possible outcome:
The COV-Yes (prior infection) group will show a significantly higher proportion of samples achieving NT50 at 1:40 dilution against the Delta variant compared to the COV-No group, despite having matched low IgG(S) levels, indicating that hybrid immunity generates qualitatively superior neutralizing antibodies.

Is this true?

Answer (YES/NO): NO